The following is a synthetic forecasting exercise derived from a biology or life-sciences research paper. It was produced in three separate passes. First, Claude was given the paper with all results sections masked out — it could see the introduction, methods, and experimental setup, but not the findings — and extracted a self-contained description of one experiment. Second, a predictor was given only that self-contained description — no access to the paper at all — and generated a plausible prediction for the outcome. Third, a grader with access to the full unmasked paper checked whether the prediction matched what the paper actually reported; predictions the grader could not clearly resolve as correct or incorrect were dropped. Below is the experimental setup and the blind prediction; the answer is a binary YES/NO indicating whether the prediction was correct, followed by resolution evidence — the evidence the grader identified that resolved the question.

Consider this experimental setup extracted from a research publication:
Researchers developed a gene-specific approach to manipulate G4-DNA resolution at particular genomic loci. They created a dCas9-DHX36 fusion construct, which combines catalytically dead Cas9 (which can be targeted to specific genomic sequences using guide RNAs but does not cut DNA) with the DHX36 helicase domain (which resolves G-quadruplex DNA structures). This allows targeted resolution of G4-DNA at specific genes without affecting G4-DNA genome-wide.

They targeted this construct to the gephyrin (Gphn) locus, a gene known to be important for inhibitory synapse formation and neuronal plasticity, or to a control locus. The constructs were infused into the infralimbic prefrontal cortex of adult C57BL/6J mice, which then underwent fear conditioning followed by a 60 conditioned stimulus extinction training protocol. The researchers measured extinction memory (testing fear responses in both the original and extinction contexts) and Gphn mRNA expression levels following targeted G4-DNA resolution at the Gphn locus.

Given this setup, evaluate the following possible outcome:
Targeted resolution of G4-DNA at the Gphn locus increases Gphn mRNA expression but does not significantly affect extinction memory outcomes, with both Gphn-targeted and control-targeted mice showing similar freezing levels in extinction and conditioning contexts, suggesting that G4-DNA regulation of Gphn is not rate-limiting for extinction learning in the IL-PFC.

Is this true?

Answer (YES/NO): NO